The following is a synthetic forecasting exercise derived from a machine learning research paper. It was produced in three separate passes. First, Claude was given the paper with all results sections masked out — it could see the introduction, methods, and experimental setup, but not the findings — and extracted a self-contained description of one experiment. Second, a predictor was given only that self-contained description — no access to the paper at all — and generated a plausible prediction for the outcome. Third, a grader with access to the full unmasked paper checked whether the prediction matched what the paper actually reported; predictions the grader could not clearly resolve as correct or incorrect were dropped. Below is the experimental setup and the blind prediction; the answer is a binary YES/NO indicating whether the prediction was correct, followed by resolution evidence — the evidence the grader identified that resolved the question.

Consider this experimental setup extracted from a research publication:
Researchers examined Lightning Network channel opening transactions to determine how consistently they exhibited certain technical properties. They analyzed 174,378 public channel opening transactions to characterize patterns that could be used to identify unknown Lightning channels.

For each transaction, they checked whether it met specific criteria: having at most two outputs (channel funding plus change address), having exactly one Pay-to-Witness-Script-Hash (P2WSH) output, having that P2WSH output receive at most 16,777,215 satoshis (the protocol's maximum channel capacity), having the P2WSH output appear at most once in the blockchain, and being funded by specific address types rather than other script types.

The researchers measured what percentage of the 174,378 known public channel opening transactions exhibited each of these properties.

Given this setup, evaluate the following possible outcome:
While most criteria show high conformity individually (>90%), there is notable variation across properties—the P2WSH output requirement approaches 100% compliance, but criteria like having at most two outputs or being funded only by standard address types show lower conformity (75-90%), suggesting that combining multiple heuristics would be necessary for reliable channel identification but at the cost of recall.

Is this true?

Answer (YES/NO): NO